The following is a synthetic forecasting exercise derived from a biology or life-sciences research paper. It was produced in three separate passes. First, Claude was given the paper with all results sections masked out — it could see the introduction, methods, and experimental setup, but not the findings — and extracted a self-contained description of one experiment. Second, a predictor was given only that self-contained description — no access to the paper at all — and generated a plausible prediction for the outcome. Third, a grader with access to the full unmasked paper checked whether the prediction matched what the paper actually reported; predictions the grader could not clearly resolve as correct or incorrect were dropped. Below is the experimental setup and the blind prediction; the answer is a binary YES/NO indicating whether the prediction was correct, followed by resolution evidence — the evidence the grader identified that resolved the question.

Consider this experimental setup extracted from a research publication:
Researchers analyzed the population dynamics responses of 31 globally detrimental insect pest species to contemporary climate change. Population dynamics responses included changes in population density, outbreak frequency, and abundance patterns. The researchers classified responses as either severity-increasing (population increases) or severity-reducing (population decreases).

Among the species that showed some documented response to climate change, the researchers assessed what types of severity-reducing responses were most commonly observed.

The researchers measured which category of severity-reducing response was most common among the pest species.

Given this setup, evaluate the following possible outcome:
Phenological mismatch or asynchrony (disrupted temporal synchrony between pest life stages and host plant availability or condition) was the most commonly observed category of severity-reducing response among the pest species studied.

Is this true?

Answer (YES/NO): NO